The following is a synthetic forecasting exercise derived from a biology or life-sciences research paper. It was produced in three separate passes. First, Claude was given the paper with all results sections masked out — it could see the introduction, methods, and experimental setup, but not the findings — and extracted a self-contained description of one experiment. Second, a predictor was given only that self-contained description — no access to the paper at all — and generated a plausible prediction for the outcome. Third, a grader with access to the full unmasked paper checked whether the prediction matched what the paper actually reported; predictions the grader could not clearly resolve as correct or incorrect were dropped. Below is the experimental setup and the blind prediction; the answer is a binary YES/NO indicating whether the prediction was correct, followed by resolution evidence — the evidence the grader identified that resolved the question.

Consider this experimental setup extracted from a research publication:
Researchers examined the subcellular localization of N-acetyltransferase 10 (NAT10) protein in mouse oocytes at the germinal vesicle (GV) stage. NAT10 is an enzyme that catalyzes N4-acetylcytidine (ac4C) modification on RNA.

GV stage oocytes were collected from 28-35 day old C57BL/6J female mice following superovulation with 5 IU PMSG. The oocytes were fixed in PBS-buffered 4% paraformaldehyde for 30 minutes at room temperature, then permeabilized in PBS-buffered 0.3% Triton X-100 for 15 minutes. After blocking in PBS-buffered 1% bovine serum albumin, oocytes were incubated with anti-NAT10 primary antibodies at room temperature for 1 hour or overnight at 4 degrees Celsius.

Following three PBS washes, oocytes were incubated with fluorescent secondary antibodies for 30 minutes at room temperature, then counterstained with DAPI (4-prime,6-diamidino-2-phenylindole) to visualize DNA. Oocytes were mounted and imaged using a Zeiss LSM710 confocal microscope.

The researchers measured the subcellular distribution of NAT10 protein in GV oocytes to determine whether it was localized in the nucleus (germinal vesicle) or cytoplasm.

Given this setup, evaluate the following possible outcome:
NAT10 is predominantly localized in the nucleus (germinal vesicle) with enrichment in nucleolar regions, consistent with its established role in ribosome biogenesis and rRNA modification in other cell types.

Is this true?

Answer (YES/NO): YES